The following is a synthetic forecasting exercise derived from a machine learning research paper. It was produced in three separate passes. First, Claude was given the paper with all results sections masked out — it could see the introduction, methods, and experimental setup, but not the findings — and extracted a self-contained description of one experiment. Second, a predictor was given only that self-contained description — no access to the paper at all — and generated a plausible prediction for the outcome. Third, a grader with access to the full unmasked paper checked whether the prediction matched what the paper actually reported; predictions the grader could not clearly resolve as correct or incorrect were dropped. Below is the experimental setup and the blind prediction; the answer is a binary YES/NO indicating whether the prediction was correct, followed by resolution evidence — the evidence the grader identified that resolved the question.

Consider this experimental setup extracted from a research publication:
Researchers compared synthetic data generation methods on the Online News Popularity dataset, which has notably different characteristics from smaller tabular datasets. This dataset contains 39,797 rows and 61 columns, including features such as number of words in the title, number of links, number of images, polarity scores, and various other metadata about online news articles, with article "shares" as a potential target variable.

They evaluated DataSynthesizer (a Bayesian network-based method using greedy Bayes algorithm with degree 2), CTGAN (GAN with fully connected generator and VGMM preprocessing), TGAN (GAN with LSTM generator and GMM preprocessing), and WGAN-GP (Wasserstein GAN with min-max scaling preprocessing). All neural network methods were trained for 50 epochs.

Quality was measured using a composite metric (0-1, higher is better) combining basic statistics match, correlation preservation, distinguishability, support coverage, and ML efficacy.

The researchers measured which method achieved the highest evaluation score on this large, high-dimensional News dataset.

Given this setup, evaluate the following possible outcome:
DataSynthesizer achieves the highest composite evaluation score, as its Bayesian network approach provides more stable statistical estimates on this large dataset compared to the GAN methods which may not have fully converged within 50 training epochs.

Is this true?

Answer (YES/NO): NO